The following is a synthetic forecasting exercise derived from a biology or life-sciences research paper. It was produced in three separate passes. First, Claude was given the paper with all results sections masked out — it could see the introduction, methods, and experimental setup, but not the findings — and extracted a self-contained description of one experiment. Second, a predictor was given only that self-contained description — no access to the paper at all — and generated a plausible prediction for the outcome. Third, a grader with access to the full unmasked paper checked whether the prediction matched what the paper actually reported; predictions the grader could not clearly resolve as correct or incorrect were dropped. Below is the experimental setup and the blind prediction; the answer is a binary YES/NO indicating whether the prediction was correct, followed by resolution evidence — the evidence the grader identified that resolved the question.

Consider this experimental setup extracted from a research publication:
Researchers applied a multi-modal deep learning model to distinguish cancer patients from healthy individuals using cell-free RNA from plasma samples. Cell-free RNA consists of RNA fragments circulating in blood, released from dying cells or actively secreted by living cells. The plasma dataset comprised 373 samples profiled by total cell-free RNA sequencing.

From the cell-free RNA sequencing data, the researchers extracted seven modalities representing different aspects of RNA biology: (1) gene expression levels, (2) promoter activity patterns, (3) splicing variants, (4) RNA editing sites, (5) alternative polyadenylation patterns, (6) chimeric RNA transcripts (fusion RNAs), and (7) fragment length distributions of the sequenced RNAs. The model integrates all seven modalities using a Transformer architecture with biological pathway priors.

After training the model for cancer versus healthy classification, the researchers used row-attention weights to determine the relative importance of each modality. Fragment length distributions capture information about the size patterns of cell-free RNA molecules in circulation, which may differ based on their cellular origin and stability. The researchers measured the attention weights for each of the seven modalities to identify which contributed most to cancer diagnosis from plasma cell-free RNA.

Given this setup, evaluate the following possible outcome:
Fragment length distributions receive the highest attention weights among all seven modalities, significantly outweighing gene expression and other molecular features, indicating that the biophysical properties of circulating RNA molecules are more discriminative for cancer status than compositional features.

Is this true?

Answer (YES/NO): NO